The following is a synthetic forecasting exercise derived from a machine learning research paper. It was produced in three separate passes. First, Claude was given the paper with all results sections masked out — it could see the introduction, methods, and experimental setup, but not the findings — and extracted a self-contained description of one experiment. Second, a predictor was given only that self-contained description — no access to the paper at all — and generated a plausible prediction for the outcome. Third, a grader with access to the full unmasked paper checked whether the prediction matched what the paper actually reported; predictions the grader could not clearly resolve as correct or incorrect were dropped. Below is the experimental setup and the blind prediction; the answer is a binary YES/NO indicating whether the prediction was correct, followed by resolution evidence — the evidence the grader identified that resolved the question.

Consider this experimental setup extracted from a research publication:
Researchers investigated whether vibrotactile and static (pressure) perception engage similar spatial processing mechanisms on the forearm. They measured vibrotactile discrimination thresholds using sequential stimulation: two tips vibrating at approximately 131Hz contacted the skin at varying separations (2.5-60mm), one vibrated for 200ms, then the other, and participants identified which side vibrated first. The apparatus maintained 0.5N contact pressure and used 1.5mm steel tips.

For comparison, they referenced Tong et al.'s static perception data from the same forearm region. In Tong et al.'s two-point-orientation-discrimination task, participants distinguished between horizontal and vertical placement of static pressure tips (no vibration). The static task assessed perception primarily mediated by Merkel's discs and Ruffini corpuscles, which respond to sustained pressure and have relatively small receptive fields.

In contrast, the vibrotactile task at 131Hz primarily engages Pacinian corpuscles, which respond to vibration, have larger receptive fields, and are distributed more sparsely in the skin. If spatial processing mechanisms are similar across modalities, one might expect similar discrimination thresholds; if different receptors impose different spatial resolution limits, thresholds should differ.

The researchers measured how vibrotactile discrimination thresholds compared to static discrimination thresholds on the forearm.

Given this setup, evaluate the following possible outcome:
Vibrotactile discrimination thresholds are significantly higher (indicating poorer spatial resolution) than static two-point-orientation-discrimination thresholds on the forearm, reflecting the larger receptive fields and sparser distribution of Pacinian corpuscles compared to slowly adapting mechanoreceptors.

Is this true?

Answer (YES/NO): YES